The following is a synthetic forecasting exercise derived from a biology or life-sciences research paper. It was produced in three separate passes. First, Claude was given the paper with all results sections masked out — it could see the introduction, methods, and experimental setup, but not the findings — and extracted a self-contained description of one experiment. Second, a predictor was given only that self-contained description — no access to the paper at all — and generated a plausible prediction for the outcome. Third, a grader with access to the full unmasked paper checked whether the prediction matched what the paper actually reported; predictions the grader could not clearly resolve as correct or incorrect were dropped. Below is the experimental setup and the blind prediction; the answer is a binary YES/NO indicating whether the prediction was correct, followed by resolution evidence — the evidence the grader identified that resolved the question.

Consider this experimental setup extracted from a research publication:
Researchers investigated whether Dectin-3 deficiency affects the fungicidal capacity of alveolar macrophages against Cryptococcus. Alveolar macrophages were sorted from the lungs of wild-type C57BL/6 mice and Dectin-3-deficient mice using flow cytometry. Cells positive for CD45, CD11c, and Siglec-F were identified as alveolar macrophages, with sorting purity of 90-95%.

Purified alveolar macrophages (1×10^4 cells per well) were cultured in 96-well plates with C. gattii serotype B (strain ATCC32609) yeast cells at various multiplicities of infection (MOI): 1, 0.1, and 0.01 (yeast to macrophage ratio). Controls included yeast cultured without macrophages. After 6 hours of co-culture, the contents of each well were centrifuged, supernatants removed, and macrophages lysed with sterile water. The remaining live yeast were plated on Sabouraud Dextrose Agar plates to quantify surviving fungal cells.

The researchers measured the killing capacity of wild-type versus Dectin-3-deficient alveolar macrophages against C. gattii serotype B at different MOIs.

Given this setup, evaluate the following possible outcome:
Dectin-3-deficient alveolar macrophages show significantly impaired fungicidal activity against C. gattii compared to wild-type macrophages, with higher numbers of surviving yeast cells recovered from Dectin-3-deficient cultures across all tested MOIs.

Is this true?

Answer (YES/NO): YES